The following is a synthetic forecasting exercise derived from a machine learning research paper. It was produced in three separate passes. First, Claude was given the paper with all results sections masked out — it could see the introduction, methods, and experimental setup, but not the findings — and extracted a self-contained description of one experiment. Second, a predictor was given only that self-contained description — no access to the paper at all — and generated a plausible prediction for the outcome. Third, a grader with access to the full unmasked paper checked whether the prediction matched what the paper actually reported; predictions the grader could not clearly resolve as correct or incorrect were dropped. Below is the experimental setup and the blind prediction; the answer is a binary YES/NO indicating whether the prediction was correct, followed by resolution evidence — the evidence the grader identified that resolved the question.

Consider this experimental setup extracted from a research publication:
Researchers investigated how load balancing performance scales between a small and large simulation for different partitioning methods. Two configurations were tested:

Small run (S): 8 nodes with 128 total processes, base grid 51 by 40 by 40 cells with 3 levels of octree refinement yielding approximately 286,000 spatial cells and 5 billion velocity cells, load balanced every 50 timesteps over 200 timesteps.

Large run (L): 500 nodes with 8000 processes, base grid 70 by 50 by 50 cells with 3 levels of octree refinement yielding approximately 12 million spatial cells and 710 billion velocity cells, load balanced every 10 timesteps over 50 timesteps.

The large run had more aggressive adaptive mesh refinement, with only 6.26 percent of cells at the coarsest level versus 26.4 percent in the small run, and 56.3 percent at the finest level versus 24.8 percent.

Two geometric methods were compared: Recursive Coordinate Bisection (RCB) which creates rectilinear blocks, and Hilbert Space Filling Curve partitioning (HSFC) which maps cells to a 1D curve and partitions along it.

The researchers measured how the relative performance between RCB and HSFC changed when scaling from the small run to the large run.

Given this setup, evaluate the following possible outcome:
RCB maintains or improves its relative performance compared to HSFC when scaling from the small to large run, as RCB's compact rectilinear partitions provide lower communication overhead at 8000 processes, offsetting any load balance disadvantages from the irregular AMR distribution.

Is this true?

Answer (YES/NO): NO